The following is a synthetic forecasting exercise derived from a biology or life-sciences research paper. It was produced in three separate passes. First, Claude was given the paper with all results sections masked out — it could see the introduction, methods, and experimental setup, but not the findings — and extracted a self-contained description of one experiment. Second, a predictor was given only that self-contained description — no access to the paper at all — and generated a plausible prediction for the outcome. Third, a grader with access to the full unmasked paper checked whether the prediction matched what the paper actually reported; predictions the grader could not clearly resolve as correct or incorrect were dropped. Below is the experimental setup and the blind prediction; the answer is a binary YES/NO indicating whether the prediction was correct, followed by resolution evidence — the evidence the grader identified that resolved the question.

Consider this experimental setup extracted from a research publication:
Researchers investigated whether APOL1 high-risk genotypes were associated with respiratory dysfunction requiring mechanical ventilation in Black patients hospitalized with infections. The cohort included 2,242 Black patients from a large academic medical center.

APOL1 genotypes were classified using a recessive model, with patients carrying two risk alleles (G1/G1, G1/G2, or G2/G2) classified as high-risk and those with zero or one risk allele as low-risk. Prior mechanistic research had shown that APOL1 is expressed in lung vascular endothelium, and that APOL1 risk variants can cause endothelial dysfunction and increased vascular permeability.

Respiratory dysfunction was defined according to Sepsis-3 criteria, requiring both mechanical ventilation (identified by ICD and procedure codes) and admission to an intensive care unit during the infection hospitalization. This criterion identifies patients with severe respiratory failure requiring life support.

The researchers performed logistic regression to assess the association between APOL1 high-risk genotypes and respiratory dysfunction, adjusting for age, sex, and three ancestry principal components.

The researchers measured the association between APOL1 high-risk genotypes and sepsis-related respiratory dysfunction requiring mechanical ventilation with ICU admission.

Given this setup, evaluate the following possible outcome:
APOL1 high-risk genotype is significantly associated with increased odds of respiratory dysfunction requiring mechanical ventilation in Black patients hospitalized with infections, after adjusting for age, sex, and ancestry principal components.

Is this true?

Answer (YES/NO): NO